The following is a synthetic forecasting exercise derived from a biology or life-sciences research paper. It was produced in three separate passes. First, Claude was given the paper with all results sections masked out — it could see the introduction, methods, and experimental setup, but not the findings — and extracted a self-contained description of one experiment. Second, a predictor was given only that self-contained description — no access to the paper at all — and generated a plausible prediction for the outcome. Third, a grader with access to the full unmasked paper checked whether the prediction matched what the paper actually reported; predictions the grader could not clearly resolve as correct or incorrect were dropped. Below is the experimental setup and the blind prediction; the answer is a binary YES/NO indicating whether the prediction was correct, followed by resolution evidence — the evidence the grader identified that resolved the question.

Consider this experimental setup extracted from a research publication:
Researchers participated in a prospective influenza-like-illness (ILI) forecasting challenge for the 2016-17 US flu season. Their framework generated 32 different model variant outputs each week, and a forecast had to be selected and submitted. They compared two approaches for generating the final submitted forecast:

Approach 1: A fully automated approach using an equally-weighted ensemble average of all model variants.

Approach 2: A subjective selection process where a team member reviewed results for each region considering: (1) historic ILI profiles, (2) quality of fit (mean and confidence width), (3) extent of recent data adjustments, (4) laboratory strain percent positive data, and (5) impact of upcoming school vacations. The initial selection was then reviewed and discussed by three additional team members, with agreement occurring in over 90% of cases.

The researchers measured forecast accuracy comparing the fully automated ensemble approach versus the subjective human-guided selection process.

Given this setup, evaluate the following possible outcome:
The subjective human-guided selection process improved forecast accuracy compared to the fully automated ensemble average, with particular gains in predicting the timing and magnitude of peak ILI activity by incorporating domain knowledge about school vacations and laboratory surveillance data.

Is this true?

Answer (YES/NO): NO